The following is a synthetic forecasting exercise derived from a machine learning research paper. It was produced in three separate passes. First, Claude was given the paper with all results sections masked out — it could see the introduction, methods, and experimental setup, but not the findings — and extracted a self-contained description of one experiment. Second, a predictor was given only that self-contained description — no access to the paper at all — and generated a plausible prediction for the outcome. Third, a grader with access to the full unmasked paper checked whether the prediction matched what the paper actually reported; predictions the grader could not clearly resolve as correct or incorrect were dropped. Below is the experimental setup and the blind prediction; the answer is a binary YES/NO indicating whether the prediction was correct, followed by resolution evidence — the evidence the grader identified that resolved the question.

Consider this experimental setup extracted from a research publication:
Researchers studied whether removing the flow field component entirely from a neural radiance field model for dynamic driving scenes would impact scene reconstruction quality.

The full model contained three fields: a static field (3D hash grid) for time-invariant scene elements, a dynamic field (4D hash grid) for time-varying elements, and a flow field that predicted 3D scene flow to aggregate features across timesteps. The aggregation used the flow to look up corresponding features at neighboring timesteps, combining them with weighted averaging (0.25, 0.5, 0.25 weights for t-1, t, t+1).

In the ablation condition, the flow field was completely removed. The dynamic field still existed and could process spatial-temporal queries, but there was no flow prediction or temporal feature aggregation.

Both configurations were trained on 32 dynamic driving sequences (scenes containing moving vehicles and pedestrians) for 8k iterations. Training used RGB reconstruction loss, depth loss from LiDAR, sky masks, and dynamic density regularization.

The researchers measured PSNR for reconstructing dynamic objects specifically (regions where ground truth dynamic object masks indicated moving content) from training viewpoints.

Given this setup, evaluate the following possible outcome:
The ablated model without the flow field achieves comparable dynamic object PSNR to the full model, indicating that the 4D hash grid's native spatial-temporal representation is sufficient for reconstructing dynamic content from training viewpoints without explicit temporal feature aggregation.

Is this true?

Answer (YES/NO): NO